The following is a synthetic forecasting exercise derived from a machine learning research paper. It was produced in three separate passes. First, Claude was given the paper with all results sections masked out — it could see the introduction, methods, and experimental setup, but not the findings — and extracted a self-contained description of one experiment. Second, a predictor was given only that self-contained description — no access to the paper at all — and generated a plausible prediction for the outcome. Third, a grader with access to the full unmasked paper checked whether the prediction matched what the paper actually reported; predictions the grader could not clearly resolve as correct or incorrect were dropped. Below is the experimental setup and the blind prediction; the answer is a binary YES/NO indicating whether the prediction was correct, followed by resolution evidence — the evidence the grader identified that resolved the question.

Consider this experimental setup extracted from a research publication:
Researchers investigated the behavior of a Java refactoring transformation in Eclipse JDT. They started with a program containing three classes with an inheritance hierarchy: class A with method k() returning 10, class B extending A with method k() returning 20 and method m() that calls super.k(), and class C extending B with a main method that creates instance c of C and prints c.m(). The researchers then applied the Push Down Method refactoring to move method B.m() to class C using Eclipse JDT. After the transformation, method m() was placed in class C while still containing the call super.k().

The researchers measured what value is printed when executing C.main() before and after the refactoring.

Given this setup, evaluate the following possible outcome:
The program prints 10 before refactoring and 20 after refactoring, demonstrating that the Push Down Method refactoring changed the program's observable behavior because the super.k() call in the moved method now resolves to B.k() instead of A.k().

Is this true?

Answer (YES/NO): YES